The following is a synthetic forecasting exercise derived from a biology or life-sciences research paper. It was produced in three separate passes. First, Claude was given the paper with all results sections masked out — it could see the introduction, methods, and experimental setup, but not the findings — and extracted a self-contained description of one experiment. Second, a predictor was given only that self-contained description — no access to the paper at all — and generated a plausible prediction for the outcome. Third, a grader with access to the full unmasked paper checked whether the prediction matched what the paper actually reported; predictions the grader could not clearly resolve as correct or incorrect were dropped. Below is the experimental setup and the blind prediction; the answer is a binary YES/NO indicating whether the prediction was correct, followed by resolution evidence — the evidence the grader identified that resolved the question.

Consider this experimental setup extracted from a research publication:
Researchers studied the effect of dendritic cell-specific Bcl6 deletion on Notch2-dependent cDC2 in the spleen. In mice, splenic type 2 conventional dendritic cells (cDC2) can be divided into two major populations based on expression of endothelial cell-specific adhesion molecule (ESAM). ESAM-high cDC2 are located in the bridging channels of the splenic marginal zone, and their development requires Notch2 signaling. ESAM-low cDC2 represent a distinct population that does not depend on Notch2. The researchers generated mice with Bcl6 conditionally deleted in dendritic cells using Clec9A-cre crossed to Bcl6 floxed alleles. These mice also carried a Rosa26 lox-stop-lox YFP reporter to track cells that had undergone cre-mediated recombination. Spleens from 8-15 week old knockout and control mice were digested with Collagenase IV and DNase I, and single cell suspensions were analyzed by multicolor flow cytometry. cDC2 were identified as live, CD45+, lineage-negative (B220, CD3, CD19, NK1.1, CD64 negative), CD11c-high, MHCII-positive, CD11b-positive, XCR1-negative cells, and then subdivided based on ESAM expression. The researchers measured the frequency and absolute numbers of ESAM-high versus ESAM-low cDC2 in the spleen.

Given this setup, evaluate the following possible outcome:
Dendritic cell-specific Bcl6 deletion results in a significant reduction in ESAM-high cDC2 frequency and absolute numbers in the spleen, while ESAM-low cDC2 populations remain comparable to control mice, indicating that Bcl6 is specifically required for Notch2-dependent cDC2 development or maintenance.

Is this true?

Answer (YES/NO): YES